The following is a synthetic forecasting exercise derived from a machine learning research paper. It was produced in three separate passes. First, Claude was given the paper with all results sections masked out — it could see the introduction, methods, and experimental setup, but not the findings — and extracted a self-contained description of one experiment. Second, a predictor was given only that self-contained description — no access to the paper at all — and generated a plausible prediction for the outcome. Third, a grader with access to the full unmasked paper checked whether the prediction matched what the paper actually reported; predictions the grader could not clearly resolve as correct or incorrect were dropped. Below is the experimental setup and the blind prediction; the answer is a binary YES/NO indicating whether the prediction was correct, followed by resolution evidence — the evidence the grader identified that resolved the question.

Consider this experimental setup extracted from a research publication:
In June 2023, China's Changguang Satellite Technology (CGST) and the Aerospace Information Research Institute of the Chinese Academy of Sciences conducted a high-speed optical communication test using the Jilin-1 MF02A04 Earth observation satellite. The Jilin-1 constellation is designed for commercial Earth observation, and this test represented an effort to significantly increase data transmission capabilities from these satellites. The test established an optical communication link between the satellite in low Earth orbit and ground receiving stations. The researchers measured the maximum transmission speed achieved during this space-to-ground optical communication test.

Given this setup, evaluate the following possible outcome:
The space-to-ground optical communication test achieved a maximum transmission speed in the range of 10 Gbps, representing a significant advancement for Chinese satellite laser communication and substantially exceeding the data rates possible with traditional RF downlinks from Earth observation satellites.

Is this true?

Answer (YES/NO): YES